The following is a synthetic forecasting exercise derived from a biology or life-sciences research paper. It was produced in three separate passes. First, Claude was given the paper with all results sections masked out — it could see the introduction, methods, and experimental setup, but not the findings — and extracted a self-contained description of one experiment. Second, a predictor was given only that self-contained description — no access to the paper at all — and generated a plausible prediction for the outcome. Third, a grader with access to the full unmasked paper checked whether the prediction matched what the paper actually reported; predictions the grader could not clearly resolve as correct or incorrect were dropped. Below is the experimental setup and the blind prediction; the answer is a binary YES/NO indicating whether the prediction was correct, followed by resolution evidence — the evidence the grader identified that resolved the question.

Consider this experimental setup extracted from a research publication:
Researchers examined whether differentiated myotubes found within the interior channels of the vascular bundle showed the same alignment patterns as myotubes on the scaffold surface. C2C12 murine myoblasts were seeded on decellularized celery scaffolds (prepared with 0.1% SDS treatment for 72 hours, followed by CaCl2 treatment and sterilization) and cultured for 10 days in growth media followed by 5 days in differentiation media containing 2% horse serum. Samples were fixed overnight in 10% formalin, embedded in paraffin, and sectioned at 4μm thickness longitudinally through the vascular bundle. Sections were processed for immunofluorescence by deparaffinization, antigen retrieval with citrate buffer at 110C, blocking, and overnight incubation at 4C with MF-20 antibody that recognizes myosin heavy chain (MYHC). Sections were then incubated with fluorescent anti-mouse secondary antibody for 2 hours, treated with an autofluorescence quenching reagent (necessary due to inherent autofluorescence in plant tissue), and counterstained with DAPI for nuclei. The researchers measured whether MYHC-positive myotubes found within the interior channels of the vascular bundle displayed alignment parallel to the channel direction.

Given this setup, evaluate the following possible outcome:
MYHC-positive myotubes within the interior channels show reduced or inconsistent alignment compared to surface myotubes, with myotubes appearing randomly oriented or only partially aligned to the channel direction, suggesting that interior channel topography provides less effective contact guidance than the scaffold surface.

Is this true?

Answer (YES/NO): NO